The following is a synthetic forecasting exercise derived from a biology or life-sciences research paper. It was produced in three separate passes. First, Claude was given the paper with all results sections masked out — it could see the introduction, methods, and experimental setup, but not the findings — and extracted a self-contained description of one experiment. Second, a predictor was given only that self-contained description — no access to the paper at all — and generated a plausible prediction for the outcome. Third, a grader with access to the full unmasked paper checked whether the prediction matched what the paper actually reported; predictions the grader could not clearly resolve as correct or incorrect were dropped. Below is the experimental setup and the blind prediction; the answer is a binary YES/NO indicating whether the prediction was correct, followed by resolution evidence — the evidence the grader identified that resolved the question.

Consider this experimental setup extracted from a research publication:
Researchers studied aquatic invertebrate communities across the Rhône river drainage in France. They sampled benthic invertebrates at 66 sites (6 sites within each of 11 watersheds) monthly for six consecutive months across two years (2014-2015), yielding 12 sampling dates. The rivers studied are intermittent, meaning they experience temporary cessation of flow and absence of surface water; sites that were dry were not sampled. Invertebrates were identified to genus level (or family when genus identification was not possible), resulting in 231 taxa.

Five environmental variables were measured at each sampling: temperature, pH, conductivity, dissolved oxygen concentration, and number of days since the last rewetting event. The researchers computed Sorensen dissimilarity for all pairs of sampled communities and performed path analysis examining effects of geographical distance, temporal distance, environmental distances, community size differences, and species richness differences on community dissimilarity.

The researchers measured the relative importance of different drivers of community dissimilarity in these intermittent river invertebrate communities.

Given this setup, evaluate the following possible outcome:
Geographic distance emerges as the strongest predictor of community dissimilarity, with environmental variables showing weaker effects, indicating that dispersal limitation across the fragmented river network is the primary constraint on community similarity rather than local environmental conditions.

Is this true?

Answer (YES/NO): NO